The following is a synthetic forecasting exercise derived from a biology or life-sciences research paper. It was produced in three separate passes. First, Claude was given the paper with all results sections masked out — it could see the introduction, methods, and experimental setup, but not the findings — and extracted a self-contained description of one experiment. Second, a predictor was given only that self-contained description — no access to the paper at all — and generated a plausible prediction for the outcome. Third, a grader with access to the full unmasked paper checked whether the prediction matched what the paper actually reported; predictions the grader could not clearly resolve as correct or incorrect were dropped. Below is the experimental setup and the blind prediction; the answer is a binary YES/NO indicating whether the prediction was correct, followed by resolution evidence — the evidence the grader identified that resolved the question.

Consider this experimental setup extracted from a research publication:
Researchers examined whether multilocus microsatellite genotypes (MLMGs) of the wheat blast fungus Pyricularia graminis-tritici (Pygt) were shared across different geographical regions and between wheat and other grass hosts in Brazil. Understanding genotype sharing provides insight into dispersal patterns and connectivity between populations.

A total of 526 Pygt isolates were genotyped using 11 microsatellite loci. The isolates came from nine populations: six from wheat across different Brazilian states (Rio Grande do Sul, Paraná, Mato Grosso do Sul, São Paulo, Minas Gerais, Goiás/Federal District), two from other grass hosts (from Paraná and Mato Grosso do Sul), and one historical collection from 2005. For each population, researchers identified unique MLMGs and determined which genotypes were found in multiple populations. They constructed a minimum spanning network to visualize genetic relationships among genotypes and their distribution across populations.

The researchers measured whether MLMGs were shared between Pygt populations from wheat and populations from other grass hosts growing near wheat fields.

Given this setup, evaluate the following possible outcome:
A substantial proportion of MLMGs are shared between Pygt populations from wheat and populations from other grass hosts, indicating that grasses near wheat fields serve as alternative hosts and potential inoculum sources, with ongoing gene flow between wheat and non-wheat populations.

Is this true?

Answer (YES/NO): YES